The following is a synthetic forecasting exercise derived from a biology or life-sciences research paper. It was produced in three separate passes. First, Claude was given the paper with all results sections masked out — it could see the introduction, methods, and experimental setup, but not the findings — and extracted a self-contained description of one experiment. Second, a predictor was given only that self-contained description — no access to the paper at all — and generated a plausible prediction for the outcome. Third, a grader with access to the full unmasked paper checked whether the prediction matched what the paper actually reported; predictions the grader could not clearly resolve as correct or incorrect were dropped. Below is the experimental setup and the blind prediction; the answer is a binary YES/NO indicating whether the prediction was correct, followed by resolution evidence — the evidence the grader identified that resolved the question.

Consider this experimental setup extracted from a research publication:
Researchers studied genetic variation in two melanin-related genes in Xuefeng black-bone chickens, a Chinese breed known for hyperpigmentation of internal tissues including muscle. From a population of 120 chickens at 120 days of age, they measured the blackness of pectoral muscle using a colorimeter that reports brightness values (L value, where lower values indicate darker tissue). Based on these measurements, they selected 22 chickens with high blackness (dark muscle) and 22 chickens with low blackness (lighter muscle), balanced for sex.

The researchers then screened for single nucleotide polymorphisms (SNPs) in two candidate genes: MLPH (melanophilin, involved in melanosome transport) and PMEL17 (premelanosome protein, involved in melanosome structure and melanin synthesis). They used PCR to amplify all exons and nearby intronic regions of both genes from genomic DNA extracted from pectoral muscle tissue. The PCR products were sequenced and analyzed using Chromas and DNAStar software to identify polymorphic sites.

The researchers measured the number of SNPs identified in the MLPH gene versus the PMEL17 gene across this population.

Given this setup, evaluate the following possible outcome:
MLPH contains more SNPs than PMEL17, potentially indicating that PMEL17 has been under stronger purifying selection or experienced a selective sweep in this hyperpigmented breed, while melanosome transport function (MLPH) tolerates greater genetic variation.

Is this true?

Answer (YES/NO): YES